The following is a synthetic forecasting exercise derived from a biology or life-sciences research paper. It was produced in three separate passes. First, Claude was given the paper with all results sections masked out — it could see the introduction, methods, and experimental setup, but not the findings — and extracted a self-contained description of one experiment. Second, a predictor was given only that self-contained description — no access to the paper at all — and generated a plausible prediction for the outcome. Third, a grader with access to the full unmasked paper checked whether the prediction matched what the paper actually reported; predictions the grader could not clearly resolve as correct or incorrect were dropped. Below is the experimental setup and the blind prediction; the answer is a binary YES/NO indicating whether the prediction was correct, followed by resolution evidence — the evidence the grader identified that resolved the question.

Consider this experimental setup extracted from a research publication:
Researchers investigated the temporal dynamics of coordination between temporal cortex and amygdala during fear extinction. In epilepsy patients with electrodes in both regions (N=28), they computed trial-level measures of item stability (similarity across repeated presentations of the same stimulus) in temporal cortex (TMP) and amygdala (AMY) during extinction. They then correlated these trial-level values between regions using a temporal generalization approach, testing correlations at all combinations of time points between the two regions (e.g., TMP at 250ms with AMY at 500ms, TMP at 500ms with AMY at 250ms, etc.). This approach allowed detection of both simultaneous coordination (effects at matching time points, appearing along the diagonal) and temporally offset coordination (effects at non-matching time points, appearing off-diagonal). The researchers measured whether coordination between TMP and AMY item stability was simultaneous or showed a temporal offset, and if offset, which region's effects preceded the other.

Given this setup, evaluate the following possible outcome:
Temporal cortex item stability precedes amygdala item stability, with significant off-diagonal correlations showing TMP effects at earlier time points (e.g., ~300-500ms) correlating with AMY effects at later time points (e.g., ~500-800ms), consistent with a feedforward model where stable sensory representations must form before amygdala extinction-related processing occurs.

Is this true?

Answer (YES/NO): NO